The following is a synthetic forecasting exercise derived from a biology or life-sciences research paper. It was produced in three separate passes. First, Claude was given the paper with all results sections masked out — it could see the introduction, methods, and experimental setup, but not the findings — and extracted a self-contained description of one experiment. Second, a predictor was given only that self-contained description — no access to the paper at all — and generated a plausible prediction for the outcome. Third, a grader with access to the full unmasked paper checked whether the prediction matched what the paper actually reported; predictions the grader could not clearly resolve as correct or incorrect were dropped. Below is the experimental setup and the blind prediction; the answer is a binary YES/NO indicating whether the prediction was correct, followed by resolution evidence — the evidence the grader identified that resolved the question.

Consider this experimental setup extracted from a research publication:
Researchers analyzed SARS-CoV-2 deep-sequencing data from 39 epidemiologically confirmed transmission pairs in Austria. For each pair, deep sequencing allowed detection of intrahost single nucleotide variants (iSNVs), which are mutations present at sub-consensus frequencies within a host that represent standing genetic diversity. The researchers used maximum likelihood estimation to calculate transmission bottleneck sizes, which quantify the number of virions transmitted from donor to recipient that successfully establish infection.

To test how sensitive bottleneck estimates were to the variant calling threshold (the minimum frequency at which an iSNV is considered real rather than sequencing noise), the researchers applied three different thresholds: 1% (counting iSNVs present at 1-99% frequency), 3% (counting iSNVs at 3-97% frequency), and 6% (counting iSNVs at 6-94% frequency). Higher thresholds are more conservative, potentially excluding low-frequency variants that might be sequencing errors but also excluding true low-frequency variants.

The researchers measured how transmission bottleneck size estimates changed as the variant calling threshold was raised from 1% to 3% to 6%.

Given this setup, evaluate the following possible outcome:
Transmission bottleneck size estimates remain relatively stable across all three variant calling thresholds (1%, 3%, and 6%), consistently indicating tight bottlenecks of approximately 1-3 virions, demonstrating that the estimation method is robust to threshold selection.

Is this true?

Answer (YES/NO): NO